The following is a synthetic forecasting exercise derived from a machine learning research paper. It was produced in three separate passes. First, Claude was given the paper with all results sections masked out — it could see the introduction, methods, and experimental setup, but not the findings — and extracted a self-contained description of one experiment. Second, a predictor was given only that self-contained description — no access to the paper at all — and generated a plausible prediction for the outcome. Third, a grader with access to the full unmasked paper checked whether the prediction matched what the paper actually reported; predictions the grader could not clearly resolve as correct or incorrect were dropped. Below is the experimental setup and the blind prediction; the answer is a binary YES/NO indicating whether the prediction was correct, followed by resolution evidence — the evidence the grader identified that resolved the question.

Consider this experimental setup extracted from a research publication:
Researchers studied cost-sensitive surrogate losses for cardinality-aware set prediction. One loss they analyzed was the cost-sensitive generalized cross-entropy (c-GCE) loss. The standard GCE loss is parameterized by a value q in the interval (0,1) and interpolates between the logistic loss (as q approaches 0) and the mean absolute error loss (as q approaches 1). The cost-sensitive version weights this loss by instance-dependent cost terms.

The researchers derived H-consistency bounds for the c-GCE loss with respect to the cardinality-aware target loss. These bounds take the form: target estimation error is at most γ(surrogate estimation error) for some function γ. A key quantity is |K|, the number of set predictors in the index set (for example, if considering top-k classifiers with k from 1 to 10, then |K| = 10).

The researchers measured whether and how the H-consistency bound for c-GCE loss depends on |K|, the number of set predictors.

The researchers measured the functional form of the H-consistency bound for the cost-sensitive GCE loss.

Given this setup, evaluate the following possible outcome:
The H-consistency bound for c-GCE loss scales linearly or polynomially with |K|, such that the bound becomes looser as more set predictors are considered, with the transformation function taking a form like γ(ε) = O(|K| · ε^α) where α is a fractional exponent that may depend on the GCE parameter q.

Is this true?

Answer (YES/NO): NO